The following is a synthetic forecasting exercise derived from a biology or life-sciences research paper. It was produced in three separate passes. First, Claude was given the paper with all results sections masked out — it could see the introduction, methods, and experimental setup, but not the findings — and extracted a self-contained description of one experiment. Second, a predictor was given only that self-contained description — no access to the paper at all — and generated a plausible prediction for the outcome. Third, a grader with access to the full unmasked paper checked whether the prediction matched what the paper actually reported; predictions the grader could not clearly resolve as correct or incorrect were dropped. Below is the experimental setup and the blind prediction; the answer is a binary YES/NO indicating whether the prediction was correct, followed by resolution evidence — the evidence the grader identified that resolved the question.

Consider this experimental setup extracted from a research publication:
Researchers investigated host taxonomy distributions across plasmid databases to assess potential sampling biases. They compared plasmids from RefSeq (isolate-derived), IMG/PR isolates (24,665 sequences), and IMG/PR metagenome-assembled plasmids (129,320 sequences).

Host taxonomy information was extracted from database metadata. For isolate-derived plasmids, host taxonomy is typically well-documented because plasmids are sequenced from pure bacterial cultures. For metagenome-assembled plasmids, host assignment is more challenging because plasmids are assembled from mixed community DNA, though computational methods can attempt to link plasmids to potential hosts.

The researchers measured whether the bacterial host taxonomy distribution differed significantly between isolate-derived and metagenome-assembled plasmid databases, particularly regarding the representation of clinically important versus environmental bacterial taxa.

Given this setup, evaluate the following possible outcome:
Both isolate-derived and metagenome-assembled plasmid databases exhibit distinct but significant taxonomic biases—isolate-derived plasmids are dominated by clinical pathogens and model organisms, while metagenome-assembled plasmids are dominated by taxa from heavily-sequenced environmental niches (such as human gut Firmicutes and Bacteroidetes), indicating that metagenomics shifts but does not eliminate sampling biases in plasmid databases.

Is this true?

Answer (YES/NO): YES